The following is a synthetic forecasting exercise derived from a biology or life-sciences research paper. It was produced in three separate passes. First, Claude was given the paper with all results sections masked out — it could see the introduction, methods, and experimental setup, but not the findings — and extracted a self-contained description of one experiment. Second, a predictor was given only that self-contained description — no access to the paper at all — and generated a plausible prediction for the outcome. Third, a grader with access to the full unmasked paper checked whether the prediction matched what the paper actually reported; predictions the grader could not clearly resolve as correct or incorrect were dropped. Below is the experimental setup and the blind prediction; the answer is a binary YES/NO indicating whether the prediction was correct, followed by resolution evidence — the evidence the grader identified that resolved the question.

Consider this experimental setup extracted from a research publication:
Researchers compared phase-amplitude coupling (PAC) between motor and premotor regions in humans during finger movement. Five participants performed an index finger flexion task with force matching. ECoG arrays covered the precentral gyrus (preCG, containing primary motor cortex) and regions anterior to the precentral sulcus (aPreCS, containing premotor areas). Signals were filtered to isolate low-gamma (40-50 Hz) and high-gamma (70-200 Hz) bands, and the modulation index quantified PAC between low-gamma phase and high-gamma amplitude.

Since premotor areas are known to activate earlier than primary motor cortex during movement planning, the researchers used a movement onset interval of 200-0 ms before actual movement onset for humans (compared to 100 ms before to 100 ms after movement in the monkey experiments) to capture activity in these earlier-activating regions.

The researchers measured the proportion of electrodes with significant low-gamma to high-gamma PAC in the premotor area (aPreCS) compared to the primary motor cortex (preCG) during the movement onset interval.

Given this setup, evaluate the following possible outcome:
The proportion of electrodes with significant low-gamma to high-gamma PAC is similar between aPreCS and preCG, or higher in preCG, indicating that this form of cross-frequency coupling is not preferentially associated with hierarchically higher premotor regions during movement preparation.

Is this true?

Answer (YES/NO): YES